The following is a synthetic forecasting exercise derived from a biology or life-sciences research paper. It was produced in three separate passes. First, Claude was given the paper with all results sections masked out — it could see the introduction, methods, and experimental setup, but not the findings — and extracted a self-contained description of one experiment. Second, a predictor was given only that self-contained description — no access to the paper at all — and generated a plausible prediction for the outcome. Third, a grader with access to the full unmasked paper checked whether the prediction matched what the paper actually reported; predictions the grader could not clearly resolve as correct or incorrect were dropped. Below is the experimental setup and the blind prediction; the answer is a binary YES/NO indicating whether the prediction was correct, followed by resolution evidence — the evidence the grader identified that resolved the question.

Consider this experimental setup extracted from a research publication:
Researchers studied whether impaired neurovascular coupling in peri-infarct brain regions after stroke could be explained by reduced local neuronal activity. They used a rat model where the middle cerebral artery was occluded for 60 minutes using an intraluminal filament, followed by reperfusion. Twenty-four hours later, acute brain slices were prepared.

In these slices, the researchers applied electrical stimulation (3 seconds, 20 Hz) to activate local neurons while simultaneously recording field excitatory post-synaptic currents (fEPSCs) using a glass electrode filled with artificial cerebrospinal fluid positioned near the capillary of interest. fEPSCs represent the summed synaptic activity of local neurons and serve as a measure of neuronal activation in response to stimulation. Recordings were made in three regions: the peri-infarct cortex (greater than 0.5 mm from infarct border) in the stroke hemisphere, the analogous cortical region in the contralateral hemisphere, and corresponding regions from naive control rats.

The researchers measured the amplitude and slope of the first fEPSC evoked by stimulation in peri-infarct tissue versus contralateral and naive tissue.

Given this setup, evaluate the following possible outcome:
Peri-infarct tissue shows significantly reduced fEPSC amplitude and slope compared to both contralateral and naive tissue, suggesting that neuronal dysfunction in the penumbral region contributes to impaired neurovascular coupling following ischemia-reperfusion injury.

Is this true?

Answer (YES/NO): NO